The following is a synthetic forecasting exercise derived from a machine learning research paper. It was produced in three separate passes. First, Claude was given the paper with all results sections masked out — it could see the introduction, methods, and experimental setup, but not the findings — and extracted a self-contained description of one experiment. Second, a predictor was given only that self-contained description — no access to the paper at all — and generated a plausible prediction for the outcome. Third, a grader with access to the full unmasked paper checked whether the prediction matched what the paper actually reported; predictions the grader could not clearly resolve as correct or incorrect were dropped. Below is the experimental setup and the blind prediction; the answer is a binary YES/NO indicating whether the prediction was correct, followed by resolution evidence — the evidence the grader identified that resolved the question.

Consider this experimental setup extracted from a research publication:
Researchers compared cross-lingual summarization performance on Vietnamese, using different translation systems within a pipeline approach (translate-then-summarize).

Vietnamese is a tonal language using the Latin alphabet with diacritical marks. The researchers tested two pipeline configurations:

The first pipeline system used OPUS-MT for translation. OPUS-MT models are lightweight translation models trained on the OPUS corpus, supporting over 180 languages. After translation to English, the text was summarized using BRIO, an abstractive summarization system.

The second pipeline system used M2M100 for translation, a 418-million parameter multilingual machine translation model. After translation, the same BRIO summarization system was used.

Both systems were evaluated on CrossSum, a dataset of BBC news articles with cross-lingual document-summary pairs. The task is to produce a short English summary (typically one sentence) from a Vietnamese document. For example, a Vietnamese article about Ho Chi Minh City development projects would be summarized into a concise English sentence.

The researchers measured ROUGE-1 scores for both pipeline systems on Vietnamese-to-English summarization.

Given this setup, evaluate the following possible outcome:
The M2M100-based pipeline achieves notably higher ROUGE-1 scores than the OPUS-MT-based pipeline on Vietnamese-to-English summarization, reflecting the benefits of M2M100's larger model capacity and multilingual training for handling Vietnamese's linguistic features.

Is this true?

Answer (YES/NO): YES